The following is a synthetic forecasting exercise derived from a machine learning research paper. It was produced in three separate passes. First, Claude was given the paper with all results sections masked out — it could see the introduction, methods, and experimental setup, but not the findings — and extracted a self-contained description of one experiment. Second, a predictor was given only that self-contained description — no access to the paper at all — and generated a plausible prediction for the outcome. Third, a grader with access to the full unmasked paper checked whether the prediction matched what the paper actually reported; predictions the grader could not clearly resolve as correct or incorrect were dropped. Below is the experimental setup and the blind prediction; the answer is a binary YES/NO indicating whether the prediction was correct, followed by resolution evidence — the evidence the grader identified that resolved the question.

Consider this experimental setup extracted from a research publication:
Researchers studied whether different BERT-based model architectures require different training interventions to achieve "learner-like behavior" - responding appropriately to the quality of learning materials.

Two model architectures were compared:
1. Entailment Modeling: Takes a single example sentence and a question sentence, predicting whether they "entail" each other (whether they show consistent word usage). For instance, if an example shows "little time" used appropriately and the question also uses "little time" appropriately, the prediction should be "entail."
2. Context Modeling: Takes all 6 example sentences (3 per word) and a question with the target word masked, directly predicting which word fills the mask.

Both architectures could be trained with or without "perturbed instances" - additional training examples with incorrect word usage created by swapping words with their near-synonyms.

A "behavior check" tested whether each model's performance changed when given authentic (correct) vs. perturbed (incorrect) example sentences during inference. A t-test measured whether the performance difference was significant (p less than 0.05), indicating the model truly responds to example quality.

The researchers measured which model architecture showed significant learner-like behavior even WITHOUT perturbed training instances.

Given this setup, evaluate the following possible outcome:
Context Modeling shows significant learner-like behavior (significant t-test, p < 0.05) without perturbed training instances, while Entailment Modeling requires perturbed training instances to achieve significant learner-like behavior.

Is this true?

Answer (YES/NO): NO